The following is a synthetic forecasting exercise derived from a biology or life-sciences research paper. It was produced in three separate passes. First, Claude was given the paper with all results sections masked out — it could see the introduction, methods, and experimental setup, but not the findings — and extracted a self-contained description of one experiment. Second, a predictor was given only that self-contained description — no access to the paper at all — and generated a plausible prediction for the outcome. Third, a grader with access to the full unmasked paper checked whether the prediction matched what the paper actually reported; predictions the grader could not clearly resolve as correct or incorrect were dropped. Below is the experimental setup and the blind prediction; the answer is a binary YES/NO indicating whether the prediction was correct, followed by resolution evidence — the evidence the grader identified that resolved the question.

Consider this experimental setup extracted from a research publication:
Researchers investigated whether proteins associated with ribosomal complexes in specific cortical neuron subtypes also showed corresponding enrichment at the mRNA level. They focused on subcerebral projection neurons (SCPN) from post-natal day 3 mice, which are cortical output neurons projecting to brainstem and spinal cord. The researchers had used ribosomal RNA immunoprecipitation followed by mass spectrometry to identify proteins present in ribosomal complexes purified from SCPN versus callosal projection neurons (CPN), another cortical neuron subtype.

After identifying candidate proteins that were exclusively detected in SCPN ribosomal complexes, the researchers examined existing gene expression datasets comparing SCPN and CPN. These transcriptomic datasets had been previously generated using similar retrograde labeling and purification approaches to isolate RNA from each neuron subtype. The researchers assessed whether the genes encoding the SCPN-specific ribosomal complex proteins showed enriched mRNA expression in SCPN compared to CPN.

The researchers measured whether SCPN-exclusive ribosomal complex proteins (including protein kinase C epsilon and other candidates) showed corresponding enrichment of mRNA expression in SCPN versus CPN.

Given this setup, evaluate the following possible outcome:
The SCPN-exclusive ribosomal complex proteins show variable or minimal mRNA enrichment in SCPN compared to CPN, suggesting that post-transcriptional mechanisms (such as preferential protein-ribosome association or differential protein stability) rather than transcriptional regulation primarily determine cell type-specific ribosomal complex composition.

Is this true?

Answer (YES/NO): NO